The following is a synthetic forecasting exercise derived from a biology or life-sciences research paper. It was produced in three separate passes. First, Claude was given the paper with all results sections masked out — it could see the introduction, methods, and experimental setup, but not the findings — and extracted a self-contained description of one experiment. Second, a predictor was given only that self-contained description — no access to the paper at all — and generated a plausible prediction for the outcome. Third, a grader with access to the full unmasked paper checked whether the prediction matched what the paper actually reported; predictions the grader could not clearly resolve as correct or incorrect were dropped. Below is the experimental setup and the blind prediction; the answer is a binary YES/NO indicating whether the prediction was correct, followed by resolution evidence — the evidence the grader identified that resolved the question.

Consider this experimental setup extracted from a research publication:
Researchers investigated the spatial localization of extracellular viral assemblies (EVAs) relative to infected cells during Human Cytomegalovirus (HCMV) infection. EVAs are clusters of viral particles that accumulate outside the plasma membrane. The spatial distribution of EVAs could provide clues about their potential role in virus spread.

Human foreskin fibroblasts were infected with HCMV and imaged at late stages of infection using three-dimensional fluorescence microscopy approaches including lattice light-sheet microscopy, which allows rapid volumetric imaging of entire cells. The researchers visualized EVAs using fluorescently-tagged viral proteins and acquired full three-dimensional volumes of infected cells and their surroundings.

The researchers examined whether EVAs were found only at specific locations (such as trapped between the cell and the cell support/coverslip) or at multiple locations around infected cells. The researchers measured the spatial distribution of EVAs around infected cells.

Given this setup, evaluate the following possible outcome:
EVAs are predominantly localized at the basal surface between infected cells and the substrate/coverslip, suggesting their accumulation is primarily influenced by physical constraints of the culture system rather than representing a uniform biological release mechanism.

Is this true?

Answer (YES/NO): NO